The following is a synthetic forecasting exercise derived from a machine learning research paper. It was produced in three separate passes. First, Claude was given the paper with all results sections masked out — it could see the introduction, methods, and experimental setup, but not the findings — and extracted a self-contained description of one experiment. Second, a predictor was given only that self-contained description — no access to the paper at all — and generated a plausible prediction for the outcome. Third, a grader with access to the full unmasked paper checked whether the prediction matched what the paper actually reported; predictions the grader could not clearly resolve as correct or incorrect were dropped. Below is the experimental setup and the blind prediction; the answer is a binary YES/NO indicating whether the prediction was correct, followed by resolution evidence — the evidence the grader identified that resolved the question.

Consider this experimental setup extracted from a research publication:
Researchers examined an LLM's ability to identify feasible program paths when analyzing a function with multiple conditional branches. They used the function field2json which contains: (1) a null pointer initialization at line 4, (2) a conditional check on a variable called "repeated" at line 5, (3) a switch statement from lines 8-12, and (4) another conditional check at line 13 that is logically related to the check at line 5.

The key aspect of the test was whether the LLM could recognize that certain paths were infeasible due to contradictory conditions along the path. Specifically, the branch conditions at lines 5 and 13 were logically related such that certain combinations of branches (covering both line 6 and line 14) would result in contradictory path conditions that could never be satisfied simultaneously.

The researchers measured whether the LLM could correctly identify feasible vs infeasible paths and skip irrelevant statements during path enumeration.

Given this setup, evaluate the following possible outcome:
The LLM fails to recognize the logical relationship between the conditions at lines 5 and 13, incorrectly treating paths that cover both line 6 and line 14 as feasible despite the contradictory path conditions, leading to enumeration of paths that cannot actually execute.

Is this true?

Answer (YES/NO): NO